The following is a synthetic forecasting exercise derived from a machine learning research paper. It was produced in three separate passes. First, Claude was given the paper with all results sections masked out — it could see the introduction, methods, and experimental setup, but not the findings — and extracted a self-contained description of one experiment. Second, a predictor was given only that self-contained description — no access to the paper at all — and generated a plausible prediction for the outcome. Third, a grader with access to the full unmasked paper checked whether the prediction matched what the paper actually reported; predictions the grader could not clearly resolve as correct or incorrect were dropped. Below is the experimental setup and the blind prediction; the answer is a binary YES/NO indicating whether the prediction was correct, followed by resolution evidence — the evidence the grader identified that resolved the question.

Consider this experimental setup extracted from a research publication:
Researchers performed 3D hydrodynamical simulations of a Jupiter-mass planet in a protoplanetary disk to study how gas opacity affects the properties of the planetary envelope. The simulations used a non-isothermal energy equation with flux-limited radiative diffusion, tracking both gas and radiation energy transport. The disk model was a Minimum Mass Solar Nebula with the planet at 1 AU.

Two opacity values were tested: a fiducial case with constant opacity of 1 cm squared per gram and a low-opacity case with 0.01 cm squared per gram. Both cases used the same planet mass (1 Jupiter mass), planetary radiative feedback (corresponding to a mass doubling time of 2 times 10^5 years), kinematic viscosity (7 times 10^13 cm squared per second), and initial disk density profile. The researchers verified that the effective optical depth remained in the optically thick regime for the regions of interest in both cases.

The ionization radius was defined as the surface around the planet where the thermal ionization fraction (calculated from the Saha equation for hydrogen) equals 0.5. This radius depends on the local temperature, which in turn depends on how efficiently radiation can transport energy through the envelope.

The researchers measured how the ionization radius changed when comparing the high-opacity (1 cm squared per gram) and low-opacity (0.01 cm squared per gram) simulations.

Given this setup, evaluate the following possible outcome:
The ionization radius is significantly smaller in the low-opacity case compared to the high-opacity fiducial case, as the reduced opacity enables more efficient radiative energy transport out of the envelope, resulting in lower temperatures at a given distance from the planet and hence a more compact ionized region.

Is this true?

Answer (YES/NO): NO